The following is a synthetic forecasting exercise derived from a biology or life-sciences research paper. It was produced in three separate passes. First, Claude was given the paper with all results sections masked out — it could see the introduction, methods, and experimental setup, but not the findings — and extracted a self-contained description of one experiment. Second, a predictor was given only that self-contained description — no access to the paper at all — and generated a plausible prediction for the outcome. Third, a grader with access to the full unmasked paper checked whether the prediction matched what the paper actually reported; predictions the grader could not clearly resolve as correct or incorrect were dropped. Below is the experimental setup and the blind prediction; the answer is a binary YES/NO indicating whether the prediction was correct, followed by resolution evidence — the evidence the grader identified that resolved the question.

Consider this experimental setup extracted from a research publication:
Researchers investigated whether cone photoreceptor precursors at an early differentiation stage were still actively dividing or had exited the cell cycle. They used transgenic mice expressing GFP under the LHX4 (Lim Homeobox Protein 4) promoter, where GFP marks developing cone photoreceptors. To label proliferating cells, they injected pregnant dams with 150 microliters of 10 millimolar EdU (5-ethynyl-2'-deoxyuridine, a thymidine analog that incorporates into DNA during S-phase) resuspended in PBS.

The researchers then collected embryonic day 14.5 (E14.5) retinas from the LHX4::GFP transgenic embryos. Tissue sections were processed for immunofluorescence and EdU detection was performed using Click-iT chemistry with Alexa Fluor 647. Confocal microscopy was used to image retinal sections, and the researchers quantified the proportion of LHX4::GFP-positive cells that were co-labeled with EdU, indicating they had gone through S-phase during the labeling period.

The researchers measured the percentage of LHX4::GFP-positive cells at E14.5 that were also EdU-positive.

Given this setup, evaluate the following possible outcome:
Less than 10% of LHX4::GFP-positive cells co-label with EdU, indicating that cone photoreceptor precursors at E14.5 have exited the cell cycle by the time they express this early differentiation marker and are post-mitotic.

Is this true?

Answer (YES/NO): YES